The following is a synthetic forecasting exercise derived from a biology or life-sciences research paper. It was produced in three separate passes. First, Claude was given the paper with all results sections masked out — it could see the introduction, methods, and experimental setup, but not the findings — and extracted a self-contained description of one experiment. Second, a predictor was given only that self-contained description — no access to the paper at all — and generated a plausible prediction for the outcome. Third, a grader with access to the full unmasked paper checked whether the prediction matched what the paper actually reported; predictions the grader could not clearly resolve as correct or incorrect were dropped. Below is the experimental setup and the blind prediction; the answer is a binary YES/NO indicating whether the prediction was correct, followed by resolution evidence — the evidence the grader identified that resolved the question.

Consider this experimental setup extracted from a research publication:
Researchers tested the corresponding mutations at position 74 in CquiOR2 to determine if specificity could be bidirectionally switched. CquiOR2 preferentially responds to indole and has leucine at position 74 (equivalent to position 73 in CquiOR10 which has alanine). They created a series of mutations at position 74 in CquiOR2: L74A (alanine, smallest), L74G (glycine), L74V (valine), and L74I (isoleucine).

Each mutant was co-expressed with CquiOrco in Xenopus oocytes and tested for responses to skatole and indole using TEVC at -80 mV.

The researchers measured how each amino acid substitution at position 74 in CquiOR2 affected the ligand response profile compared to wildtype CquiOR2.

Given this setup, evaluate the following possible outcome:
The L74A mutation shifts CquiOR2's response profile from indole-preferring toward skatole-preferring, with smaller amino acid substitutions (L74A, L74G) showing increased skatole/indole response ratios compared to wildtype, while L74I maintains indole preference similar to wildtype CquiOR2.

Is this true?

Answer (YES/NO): YES